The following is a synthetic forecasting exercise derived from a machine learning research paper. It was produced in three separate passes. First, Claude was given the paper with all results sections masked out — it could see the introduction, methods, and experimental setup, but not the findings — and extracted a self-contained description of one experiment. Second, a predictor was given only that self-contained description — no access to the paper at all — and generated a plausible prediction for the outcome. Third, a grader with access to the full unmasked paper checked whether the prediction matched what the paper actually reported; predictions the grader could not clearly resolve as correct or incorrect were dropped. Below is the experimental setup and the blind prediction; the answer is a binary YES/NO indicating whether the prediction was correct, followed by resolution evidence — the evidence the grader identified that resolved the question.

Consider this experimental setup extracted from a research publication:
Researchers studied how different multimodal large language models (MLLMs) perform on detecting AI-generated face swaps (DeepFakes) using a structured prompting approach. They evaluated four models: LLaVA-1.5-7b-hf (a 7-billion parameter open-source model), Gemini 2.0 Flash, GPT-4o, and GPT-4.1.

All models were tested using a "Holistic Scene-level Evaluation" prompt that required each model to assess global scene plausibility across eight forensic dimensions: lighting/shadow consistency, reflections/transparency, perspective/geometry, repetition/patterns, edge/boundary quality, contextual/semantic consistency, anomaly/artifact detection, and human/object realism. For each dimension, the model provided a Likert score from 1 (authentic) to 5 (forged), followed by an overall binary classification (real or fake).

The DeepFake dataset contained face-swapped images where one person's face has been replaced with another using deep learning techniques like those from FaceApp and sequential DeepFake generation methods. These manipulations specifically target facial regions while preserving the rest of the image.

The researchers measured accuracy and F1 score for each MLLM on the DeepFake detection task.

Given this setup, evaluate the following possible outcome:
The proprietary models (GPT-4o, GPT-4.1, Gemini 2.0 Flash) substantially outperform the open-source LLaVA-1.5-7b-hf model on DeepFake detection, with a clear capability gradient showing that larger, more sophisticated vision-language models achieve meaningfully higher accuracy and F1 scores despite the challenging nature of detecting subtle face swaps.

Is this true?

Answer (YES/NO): NO